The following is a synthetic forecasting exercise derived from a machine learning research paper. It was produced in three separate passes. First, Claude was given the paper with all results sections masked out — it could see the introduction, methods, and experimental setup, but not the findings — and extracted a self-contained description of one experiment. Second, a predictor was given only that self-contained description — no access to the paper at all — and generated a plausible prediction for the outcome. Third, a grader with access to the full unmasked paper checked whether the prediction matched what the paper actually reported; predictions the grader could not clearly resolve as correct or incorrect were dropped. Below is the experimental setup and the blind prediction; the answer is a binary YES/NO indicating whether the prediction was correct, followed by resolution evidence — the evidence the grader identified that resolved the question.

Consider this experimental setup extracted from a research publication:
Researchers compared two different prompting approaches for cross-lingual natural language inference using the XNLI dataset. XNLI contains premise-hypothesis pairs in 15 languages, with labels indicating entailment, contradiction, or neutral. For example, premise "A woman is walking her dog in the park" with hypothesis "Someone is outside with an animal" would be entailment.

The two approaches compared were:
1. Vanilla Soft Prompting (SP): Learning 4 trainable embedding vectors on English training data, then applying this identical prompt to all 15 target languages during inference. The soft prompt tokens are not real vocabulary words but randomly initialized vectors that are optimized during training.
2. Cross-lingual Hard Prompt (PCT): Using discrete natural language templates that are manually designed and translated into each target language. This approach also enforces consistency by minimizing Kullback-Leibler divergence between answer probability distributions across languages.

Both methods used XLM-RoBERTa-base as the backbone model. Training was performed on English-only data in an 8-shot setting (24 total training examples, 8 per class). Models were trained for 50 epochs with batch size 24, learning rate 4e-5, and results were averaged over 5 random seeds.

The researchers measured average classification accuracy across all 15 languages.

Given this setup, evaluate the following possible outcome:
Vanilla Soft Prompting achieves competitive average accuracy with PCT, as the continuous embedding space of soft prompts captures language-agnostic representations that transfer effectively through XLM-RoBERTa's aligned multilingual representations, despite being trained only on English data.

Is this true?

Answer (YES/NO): NO